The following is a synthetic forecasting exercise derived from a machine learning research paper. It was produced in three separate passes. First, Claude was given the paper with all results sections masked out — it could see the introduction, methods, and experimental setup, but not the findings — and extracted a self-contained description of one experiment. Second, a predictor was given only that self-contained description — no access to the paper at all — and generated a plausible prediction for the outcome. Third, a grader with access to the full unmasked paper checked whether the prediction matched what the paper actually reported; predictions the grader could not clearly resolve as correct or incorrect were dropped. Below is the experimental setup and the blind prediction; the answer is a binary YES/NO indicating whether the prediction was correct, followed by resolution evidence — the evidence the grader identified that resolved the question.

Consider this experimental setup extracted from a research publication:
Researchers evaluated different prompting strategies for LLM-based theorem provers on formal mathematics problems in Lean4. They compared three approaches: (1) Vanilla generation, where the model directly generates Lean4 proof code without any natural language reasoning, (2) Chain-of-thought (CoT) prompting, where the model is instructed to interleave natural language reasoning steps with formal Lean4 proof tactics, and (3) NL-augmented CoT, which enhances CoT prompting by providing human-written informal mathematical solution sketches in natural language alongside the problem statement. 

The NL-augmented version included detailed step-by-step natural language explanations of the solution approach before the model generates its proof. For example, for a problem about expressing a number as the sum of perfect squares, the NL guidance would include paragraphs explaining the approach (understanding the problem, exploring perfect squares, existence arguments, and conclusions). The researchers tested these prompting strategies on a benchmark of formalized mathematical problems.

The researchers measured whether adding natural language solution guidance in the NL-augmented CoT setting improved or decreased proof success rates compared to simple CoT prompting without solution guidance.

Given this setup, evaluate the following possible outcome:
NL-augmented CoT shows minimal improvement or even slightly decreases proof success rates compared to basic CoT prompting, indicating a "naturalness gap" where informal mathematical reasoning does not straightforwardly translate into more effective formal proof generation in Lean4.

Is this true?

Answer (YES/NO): YES